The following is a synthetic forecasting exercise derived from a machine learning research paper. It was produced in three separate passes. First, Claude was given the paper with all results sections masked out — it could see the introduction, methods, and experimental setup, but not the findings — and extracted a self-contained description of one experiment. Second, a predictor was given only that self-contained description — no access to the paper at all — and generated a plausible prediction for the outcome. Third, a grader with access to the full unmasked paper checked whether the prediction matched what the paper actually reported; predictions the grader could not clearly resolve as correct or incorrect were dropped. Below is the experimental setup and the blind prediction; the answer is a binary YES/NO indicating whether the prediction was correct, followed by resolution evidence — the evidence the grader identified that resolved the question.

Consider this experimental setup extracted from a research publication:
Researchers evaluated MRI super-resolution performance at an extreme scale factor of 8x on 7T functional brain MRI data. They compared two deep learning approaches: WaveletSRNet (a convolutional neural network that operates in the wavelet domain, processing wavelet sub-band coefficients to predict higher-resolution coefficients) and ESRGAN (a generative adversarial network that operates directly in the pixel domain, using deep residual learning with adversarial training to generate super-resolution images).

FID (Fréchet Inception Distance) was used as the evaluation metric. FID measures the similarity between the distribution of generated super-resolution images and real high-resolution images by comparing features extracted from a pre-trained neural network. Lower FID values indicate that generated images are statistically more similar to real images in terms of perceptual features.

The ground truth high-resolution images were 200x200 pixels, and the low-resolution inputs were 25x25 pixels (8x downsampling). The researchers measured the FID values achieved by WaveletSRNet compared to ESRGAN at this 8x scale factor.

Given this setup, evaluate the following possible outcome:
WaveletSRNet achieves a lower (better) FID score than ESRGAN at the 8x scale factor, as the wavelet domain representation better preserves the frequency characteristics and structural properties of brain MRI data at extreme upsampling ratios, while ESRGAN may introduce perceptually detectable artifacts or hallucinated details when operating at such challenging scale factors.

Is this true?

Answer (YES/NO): YES